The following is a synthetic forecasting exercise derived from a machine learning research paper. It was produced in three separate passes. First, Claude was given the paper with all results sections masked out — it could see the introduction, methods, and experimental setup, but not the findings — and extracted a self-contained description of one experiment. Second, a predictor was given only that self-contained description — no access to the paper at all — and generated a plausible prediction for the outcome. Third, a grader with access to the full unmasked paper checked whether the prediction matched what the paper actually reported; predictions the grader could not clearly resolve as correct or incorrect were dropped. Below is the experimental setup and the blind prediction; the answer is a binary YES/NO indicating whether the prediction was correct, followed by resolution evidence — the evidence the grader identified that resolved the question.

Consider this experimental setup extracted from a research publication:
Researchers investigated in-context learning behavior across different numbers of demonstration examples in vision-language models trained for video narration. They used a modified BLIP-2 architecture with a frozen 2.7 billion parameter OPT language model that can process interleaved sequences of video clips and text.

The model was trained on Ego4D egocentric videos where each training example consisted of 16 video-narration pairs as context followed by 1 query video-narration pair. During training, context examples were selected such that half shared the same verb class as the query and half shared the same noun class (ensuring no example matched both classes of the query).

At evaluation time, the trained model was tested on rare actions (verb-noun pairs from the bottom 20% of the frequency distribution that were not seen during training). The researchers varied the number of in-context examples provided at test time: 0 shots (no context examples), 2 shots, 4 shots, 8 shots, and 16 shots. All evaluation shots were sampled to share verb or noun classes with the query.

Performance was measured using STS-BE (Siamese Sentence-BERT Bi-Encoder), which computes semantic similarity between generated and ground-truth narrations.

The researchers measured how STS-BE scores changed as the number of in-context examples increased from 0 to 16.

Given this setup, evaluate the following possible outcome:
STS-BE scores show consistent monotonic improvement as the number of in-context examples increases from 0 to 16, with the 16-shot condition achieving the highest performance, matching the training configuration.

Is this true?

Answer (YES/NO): YES